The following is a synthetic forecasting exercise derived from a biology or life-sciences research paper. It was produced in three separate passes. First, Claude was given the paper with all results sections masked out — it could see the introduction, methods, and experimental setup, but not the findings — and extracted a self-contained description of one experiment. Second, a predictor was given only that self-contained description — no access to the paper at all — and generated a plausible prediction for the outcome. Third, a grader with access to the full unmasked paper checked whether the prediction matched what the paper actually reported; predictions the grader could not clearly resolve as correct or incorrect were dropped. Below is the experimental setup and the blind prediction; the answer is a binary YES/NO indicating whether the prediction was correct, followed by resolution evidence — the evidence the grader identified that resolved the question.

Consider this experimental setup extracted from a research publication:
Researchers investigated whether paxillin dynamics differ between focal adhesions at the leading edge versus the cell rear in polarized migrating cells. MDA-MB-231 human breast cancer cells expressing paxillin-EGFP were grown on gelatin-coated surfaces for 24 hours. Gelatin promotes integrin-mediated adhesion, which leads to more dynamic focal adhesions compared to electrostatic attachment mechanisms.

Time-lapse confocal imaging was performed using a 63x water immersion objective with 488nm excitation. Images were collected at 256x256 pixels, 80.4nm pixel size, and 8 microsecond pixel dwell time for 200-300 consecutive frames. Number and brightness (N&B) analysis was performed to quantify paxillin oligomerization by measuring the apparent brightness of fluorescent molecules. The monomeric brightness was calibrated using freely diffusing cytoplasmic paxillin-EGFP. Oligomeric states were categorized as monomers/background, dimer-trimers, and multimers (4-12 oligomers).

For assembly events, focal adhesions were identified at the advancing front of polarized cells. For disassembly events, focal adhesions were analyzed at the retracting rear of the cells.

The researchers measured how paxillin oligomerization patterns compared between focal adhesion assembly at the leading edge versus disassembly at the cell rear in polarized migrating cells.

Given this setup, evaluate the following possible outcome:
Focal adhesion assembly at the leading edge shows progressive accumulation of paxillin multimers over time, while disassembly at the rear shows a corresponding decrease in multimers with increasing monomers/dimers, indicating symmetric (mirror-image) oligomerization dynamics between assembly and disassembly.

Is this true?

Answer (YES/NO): NO